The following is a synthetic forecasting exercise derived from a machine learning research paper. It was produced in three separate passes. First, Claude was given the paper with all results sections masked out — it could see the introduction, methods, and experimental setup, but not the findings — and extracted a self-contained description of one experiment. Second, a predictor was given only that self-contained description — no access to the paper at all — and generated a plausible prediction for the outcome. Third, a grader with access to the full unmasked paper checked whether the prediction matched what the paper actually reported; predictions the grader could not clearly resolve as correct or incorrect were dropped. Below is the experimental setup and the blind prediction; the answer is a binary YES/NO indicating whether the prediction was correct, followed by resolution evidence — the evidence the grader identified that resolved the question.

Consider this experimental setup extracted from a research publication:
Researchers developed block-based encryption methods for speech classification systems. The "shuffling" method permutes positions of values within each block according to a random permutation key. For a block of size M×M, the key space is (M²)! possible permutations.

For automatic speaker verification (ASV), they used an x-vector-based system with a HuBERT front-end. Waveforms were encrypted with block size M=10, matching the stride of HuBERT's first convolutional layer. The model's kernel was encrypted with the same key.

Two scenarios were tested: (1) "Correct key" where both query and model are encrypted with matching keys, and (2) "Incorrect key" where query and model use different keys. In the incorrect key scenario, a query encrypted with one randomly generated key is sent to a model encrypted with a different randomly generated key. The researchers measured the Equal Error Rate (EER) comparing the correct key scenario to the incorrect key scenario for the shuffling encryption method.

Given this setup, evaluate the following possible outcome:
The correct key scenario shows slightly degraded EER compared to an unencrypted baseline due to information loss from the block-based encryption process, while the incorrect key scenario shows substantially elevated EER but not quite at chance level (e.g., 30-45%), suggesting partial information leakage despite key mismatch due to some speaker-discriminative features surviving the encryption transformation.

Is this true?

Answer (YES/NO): NO